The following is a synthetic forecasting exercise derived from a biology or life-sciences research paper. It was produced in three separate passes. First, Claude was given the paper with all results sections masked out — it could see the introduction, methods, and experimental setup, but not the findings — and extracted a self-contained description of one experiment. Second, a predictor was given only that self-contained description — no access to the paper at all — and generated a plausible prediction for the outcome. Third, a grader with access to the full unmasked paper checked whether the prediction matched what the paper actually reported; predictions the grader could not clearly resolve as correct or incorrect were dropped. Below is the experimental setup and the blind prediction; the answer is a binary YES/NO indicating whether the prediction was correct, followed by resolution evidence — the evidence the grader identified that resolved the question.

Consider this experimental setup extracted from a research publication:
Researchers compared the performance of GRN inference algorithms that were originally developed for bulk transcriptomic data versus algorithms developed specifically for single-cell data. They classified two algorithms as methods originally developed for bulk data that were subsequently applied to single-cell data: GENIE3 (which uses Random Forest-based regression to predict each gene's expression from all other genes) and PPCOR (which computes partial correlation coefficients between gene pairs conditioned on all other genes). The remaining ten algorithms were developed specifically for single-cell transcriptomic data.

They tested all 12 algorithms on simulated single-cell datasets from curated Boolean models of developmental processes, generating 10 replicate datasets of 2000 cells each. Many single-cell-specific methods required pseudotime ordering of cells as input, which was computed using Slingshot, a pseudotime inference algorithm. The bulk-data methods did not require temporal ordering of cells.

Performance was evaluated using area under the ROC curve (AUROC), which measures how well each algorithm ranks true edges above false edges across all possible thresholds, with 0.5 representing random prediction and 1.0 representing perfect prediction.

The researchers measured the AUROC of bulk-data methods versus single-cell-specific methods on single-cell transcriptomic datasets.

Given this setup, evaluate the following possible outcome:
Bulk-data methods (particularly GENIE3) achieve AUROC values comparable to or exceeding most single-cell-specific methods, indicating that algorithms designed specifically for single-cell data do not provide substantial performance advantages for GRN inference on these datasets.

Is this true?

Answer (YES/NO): YES